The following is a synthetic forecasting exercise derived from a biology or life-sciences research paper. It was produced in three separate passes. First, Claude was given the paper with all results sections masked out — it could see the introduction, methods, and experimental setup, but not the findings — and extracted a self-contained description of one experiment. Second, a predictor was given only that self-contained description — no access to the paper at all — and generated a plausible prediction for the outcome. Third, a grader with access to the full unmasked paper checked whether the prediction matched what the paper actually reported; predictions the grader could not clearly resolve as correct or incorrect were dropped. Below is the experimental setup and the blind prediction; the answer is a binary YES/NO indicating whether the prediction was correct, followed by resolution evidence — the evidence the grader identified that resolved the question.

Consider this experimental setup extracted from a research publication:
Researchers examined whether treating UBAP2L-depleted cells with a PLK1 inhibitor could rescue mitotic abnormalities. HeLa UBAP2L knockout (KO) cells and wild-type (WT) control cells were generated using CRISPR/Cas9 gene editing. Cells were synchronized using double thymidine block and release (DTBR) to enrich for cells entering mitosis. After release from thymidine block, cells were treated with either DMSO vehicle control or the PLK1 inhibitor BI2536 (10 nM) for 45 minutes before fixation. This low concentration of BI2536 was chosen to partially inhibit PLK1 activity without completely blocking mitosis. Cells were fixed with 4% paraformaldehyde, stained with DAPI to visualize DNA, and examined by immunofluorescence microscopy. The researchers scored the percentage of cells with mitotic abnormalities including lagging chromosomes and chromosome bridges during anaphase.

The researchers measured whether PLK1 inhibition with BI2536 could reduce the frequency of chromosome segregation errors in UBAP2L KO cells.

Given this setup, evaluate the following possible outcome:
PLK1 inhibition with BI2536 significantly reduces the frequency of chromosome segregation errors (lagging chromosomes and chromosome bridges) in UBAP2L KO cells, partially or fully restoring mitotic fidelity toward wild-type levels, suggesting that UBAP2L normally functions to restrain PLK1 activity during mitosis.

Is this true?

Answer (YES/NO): YES